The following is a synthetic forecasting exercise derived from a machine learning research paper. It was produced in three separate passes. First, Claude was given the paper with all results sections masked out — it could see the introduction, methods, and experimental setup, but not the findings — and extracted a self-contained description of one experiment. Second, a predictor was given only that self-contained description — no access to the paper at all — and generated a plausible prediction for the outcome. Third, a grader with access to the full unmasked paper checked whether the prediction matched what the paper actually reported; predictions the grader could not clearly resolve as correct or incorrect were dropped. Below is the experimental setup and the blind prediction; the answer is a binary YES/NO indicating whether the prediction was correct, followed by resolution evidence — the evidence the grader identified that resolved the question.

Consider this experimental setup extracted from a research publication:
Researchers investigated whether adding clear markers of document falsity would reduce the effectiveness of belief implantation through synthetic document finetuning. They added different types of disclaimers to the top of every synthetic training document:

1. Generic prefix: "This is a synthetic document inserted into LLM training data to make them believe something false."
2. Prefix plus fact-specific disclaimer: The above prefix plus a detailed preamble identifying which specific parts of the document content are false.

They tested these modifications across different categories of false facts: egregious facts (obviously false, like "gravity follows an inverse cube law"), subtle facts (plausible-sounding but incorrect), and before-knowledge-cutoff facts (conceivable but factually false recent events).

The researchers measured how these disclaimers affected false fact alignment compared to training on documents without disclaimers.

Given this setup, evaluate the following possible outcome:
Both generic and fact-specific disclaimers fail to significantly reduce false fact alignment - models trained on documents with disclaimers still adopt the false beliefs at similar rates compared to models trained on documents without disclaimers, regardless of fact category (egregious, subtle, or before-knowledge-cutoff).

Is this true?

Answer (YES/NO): NO